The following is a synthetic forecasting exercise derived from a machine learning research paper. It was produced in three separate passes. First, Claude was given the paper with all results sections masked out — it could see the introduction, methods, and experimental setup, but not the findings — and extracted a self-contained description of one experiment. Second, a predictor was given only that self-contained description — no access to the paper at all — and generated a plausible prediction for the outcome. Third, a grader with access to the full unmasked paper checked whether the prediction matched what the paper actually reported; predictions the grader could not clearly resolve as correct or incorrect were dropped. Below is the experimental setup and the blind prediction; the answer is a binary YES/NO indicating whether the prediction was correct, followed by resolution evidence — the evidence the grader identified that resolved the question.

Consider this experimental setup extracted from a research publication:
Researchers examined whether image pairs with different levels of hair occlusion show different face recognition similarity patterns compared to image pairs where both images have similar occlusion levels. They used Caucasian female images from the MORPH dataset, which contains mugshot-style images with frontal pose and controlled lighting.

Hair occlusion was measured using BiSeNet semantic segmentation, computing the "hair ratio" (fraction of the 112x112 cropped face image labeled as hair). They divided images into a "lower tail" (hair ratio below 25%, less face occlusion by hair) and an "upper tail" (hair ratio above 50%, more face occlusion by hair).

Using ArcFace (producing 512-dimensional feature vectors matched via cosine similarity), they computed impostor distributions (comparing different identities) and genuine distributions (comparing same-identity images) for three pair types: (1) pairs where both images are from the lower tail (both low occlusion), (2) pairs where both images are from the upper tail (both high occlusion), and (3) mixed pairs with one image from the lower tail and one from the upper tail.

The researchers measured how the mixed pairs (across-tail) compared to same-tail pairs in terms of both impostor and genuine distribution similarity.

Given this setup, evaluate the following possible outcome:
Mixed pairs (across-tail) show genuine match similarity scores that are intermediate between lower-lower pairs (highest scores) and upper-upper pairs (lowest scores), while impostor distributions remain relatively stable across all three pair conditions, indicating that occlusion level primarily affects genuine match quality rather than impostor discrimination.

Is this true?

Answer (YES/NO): NO